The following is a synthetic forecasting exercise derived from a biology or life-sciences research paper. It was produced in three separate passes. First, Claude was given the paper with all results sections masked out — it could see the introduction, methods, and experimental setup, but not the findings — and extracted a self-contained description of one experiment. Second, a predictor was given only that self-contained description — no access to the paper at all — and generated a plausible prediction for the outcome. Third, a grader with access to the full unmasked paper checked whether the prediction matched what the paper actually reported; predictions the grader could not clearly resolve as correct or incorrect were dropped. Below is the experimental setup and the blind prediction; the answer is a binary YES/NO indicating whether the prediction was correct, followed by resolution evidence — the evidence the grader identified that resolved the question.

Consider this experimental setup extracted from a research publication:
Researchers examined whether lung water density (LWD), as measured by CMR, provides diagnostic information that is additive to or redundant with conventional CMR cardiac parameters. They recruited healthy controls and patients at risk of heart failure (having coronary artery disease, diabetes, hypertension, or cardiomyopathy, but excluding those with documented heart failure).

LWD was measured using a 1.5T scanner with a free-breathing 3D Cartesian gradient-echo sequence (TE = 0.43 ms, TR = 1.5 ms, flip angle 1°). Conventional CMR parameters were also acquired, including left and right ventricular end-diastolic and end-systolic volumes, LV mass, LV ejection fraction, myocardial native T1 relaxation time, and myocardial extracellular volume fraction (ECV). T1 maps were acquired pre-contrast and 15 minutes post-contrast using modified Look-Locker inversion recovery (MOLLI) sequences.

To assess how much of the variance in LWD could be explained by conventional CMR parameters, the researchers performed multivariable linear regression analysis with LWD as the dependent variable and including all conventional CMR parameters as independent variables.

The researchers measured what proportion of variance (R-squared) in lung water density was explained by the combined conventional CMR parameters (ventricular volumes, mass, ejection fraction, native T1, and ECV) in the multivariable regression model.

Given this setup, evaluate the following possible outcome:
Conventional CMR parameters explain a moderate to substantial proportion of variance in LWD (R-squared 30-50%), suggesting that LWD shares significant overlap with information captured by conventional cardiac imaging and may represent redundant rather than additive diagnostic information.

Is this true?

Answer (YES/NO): NO